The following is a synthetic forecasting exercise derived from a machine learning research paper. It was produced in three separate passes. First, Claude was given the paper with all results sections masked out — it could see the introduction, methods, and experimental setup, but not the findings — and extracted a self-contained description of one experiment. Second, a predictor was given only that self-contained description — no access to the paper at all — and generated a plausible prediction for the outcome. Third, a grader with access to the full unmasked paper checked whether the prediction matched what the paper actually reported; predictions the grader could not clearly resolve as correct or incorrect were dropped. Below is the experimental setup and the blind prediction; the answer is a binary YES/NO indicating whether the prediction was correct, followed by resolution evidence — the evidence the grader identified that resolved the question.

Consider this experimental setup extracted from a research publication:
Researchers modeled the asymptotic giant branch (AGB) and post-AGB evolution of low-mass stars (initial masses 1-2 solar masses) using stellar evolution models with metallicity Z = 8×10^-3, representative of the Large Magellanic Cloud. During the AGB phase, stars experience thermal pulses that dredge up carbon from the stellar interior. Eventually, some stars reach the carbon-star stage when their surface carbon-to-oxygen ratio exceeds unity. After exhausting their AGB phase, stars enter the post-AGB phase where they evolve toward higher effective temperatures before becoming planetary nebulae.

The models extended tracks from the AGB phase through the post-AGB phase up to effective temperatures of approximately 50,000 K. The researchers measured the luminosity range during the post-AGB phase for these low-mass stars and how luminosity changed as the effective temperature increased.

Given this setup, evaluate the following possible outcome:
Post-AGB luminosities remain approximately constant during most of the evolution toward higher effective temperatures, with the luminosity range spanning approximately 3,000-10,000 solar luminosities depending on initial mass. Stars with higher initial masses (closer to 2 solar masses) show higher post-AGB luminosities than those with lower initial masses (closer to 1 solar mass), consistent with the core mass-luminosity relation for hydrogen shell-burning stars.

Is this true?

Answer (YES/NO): NO